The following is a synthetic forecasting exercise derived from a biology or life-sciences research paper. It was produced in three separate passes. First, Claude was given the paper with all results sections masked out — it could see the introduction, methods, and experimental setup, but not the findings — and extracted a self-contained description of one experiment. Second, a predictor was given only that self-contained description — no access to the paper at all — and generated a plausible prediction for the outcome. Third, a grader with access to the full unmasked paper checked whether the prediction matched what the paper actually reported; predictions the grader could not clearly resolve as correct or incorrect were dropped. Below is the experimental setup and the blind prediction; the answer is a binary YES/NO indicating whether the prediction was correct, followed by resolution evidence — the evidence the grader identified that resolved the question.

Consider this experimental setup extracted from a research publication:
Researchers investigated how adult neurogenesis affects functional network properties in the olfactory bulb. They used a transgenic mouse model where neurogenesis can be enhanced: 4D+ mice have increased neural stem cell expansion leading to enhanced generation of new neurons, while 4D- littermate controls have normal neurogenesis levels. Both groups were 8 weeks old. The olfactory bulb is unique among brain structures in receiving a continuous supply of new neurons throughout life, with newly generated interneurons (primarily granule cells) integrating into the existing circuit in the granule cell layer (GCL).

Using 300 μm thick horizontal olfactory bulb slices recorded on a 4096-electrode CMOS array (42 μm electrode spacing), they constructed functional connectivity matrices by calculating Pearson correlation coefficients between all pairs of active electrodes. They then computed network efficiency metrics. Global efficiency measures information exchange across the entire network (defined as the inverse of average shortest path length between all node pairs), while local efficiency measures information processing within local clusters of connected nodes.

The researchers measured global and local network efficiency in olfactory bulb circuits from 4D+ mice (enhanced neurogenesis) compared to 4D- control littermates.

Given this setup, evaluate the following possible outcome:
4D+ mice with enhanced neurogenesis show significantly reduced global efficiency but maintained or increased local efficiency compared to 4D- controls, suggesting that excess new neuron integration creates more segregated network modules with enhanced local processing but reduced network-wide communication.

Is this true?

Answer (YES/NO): NO